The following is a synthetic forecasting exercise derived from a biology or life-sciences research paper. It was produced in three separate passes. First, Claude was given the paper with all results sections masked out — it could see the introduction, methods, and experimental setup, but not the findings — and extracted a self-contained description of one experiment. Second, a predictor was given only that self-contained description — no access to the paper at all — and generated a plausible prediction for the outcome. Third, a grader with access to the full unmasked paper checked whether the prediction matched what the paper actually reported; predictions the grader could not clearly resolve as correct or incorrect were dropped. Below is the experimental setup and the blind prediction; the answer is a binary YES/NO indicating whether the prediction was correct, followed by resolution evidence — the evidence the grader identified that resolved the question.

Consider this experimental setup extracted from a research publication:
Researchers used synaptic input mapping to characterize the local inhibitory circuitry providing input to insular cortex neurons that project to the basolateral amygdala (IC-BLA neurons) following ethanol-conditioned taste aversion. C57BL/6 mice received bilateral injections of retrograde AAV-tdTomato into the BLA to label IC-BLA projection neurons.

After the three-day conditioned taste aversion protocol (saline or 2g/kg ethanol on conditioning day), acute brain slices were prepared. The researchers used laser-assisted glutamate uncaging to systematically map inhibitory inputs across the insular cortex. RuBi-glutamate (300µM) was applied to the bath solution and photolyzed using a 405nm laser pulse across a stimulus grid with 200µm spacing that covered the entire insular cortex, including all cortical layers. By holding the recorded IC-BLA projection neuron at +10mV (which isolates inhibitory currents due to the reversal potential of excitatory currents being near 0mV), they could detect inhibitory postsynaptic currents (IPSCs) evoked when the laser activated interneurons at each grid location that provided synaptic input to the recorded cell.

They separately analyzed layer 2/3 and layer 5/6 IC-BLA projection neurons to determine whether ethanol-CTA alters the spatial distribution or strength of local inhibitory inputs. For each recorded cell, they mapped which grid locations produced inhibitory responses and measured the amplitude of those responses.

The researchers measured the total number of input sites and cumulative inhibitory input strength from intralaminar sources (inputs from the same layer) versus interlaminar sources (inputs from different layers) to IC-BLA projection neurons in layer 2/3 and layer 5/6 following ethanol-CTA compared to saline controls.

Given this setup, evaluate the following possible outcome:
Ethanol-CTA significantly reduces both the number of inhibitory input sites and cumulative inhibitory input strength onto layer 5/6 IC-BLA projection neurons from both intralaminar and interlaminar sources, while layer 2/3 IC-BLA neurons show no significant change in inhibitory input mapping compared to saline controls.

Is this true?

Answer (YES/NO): NO